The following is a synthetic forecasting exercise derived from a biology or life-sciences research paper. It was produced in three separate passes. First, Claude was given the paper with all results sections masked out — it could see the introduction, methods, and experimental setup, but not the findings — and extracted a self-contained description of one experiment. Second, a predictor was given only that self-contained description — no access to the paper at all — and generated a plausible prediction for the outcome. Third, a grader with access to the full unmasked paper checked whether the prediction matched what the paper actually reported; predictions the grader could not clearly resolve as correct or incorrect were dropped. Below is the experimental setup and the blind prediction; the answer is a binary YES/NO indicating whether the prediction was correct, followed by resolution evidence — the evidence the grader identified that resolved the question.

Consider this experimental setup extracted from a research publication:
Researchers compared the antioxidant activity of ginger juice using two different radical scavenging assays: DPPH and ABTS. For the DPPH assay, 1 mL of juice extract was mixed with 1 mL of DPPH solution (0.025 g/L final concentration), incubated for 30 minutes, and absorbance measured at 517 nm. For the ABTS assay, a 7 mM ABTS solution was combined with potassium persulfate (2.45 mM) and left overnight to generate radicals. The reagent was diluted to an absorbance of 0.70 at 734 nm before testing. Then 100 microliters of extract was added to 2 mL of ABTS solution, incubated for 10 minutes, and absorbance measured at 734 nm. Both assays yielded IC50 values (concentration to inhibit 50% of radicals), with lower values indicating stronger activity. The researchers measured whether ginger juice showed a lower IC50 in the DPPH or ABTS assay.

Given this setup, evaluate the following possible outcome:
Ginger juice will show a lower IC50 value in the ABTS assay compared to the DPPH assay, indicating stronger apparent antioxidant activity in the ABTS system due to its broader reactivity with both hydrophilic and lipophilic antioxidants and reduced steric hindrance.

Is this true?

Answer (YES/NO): YES